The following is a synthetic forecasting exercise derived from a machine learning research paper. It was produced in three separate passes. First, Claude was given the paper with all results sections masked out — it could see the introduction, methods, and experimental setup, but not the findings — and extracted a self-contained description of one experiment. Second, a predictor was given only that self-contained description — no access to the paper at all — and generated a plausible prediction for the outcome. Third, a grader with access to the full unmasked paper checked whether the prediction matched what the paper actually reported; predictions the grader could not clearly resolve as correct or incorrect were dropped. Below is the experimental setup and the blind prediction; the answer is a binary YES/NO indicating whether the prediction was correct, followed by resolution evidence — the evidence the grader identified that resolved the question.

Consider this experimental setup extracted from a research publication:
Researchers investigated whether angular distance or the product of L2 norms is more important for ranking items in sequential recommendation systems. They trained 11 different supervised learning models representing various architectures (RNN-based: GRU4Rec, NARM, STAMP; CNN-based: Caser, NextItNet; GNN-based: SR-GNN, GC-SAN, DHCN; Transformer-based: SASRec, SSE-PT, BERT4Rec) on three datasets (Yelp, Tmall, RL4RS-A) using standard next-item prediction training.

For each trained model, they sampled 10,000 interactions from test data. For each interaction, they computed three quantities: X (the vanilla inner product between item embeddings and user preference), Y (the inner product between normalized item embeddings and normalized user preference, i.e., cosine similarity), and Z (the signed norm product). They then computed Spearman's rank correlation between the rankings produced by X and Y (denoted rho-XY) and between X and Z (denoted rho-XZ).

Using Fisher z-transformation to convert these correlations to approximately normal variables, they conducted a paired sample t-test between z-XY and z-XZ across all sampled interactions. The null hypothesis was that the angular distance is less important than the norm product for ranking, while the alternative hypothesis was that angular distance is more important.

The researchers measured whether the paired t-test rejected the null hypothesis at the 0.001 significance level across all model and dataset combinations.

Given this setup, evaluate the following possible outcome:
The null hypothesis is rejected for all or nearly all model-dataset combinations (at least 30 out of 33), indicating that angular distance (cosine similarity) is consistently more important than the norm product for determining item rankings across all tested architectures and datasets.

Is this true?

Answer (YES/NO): YES